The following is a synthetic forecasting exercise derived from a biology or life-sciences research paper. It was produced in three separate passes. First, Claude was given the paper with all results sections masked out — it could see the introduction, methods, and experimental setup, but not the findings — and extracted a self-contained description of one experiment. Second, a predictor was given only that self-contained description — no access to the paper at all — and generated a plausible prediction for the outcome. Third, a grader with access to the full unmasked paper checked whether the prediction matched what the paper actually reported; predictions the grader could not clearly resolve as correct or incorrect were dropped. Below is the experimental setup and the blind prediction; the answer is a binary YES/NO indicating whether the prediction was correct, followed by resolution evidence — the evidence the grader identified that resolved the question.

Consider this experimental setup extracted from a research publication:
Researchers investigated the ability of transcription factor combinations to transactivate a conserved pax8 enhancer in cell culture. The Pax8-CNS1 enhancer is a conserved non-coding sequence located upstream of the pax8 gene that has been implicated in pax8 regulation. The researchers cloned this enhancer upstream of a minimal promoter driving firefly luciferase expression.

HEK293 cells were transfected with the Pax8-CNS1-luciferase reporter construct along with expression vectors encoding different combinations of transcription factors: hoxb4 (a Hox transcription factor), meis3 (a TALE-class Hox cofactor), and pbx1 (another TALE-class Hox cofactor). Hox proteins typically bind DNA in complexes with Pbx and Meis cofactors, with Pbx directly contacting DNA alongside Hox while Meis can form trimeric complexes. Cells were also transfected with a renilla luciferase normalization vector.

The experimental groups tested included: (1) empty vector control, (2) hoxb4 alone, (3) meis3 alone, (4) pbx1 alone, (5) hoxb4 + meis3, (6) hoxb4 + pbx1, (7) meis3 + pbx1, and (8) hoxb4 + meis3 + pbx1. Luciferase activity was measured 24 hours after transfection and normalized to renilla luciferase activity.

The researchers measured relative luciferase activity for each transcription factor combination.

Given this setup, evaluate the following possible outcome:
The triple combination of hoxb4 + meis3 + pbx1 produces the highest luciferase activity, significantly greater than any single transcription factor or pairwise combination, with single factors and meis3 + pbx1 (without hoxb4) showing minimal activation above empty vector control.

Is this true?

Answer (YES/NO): YES